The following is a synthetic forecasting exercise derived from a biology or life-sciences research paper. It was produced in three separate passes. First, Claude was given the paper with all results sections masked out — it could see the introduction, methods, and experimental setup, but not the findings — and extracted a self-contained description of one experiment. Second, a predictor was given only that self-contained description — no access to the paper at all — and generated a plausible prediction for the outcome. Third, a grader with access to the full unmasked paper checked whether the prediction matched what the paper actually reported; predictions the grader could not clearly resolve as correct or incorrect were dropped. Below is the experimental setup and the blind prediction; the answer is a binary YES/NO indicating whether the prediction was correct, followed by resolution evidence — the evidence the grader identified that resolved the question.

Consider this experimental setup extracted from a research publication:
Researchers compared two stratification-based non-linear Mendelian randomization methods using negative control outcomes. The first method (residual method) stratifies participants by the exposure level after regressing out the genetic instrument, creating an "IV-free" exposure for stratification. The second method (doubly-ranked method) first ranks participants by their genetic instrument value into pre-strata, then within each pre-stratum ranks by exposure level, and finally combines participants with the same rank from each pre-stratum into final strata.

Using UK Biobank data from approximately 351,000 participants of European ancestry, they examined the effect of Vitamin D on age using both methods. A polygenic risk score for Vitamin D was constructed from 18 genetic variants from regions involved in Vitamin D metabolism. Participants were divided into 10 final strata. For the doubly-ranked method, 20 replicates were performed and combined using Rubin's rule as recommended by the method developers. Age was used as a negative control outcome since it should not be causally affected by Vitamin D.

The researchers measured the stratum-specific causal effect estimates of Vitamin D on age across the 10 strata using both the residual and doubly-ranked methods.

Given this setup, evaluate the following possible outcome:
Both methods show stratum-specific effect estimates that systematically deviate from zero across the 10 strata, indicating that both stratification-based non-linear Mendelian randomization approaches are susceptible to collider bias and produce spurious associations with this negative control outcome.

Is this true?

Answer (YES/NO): NO